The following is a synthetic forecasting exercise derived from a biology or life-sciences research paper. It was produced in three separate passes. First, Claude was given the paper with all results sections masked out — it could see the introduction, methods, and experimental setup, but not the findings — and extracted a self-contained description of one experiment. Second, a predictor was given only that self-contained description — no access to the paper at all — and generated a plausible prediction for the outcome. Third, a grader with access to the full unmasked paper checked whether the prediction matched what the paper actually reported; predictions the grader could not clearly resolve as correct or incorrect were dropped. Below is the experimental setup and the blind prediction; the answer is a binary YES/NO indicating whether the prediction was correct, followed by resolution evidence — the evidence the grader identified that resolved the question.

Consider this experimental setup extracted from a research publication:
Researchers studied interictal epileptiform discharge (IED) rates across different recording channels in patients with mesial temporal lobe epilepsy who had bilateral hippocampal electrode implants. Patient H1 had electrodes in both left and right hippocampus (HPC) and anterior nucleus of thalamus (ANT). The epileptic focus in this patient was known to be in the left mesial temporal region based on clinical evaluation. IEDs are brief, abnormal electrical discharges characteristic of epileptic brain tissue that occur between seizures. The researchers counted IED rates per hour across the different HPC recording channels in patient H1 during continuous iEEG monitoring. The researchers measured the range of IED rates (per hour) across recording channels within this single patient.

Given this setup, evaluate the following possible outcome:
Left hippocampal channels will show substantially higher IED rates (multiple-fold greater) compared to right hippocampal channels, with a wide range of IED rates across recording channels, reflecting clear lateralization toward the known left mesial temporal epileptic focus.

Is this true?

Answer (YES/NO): YES